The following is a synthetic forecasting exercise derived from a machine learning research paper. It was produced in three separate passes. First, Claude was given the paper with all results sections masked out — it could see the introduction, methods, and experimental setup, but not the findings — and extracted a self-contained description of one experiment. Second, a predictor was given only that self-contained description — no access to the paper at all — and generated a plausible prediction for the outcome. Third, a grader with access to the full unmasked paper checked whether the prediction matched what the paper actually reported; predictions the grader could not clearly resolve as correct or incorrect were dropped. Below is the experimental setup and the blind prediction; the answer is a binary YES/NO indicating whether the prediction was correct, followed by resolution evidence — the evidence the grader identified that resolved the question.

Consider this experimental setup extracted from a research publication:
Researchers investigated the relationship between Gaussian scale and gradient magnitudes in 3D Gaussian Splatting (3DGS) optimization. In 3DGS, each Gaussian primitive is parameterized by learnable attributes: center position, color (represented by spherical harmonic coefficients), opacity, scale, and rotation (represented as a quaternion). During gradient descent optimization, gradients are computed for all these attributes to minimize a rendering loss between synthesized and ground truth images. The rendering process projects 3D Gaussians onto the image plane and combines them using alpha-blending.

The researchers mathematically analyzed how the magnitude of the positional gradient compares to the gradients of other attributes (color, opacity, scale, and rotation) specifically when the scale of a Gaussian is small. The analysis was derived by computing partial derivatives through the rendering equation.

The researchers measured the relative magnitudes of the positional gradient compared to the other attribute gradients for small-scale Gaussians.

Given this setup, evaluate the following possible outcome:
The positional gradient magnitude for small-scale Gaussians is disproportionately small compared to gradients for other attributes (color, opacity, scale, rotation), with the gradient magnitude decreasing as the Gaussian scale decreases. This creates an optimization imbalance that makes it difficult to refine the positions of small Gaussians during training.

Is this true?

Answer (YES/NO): NO